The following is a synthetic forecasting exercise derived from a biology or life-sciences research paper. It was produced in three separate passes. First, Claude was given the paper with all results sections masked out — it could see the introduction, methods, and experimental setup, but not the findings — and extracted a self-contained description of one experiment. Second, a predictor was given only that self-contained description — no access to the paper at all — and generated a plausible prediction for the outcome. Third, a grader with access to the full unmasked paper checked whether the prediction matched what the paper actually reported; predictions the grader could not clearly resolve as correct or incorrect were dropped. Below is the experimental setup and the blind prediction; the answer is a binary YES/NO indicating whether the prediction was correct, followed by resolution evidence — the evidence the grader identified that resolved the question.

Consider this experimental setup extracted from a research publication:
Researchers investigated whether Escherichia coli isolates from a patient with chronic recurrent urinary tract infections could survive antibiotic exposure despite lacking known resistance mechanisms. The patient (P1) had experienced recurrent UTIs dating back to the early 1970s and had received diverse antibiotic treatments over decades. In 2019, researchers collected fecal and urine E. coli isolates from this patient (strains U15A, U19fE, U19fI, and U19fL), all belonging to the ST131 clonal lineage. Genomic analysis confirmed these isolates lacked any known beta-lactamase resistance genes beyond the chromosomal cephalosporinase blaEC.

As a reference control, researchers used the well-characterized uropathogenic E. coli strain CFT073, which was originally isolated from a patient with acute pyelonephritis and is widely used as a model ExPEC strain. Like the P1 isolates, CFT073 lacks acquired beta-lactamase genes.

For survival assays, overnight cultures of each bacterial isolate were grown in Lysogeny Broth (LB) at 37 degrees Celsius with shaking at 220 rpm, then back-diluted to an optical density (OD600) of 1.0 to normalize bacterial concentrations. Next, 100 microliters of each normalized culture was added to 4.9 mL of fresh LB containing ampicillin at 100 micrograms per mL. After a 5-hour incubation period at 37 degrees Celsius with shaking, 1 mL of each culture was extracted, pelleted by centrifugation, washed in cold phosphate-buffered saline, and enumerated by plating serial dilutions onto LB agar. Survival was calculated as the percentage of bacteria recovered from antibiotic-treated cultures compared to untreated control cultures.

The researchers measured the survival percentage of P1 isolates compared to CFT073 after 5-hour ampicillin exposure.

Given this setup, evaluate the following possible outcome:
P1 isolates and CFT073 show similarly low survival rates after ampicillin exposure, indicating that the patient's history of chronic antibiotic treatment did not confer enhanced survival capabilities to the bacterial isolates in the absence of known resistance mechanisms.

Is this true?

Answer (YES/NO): NO